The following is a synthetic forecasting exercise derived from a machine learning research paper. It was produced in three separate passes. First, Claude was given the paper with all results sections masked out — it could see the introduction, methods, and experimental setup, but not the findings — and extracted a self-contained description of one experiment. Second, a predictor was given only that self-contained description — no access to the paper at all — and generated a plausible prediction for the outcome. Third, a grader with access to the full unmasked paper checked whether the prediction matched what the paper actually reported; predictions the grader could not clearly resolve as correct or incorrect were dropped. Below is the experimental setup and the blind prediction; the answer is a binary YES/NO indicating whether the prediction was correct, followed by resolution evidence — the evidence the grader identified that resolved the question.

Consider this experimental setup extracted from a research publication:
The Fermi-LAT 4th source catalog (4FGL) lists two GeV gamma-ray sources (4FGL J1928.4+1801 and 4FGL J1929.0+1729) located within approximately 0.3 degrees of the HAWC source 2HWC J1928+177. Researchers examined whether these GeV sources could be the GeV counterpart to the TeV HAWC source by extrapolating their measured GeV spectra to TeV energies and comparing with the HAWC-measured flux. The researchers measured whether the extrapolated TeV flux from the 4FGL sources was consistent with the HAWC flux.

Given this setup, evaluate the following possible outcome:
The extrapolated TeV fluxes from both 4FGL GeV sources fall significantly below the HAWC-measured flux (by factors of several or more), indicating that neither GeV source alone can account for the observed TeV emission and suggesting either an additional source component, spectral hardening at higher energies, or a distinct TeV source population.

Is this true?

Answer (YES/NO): YES